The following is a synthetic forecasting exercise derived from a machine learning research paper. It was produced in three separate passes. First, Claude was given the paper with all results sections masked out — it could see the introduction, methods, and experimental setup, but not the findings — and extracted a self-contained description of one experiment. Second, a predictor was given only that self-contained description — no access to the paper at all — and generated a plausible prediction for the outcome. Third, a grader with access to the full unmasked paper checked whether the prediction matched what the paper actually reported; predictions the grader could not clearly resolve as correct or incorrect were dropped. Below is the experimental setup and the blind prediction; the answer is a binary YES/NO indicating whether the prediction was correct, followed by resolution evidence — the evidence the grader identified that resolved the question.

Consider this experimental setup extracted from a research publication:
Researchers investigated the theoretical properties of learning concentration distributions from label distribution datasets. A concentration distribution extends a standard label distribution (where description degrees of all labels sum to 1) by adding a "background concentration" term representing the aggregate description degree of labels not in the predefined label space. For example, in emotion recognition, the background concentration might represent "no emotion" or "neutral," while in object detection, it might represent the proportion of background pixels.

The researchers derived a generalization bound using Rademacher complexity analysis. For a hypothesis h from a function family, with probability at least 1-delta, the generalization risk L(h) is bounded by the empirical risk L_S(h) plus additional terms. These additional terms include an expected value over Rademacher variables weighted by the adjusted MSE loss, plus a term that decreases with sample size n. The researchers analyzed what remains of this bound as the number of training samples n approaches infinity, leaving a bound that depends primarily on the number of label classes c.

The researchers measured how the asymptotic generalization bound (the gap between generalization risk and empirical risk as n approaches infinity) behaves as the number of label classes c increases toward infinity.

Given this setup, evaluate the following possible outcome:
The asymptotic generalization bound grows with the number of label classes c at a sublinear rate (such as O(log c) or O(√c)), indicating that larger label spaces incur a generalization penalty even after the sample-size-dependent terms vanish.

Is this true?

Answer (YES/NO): NO